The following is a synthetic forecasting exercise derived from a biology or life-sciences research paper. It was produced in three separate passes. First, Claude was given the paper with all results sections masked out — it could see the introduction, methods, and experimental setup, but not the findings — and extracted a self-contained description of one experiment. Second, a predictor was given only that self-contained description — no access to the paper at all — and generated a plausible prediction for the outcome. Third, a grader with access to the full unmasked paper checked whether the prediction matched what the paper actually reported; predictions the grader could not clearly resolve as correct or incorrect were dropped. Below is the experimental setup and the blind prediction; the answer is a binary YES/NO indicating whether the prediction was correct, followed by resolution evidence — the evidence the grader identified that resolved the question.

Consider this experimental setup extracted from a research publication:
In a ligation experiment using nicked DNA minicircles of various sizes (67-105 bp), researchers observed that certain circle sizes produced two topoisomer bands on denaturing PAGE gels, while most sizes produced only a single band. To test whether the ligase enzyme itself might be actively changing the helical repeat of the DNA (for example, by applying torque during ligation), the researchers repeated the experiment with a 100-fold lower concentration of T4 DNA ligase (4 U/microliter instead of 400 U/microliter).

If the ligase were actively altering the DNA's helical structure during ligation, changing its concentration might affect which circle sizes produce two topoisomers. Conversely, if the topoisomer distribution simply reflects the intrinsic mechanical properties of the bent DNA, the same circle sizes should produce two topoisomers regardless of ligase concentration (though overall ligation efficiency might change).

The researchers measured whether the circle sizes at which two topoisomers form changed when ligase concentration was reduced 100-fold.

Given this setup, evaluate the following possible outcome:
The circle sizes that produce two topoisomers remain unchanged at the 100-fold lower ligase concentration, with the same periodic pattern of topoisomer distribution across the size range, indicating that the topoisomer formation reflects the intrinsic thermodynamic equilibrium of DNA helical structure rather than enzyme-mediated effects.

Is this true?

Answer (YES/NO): YES